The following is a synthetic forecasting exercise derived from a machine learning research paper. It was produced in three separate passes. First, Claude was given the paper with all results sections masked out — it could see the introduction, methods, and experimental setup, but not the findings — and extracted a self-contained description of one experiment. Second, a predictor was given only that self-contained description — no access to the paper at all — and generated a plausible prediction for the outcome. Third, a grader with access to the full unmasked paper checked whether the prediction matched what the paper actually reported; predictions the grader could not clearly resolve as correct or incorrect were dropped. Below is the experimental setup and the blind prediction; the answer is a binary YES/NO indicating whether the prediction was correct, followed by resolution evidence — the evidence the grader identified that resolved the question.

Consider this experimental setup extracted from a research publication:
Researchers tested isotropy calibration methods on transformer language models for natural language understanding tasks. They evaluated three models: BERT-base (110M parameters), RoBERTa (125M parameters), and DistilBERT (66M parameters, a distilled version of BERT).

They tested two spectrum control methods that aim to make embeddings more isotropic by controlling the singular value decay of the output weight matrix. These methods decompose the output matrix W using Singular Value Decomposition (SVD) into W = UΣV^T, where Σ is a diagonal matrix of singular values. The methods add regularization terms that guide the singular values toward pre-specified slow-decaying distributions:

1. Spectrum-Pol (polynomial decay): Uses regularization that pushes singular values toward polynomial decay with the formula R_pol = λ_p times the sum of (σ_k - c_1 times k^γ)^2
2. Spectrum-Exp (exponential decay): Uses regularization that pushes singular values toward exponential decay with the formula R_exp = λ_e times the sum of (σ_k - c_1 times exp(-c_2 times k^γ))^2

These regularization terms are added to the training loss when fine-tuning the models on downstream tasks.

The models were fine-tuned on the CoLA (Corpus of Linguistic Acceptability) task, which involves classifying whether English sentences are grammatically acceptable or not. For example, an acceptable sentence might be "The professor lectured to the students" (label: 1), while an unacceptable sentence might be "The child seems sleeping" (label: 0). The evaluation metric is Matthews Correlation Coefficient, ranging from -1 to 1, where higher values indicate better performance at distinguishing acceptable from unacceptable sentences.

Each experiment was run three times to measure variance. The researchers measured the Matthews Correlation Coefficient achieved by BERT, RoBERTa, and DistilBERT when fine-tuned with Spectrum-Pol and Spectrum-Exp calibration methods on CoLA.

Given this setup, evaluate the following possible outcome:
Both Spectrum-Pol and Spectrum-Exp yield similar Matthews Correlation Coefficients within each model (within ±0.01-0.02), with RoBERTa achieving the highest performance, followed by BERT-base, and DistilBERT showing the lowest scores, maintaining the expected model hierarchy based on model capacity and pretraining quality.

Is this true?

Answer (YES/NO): NO